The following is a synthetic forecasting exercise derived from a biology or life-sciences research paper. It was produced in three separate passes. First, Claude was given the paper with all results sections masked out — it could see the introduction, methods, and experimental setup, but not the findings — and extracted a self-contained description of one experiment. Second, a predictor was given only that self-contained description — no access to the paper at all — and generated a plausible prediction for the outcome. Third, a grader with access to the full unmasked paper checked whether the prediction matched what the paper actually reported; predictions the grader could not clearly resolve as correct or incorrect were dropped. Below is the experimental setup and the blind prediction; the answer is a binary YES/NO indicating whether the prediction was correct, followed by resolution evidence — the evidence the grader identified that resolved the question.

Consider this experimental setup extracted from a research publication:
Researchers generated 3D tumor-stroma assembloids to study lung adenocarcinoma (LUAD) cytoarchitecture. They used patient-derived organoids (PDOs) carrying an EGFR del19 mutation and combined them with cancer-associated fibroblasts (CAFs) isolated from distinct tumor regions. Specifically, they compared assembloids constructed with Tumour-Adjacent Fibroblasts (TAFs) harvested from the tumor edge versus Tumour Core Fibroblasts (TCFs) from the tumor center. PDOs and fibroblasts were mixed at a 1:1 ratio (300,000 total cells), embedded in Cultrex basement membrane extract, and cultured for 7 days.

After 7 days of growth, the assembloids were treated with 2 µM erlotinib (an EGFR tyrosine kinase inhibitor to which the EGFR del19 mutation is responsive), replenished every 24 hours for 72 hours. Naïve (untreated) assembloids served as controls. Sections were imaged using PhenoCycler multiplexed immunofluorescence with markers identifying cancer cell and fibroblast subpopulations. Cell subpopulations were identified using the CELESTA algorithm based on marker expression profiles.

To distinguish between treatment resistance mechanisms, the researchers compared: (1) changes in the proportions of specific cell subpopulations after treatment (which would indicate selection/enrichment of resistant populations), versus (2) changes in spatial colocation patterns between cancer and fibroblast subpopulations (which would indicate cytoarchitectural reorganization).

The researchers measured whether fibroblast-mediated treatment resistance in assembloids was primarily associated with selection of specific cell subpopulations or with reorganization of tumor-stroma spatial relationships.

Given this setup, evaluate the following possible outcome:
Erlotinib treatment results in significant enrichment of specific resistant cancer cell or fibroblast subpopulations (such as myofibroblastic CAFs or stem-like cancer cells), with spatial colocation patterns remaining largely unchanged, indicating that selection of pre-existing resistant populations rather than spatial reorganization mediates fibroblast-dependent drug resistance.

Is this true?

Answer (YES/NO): NO